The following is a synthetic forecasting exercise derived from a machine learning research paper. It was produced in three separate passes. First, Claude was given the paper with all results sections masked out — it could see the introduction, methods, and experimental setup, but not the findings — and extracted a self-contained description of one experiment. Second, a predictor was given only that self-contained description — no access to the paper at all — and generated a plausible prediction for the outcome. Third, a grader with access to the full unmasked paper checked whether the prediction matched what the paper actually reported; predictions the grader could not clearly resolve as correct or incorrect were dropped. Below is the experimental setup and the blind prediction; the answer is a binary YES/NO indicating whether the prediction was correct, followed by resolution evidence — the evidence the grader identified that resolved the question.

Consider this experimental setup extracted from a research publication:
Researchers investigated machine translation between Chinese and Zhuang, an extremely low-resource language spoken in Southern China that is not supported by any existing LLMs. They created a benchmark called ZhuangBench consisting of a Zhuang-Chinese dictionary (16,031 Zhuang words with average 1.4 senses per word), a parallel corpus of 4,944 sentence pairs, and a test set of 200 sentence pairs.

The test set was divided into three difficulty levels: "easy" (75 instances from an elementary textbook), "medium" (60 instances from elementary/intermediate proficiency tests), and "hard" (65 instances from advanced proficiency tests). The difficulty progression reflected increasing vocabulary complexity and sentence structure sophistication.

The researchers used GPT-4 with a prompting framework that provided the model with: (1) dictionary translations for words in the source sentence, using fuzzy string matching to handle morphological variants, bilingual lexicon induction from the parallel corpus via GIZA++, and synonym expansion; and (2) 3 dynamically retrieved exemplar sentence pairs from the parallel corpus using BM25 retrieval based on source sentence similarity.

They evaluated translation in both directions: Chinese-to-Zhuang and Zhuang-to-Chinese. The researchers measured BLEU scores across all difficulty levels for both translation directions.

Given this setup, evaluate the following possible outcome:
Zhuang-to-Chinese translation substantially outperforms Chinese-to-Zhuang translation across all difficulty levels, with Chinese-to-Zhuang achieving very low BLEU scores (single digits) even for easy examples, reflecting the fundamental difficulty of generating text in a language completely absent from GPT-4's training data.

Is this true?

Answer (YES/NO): NO